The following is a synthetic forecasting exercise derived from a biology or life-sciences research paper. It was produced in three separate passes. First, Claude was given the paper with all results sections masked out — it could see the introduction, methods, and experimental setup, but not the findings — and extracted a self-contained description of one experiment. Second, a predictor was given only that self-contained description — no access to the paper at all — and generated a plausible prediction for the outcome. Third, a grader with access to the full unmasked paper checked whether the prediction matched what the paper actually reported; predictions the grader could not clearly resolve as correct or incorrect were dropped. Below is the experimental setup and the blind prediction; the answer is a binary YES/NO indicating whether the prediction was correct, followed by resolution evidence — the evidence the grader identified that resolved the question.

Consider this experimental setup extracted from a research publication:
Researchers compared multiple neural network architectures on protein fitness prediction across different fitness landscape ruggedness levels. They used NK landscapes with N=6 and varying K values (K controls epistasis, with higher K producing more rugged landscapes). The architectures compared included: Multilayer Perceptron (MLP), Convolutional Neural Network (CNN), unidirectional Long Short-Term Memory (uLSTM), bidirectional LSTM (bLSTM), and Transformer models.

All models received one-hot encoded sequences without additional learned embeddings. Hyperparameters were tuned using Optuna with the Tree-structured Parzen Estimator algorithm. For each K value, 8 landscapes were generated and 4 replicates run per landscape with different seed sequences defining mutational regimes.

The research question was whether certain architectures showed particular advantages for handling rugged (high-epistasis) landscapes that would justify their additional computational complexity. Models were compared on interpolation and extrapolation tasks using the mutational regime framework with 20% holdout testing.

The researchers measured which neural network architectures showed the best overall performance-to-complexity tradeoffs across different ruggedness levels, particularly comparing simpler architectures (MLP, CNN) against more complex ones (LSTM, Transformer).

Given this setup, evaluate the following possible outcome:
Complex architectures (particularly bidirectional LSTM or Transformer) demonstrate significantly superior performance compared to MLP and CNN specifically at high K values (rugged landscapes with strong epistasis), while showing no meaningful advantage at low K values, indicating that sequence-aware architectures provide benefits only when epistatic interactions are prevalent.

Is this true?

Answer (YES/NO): NO